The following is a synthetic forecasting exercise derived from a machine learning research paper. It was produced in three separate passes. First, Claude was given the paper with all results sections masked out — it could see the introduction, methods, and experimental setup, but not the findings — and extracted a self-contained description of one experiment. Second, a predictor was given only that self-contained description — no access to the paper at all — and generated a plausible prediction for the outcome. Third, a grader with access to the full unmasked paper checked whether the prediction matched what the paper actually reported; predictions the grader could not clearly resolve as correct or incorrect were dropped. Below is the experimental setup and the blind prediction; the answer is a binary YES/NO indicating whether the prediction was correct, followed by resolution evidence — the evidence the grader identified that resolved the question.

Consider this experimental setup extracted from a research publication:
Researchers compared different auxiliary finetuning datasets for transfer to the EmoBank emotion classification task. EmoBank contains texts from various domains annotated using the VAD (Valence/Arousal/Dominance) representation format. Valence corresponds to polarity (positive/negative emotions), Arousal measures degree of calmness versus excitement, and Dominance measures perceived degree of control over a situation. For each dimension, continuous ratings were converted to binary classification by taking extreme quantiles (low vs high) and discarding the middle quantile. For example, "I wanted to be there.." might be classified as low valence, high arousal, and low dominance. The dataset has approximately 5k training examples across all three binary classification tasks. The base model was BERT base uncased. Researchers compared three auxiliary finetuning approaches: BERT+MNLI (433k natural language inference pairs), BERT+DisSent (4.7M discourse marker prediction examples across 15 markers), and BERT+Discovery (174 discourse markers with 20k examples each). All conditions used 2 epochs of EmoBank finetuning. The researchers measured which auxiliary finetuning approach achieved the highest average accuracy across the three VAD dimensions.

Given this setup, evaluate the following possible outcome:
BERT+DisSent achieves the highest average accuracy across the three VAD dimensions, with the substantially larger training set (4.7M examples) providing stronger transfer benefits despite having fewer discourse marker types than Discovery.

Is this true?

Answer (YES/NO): NO